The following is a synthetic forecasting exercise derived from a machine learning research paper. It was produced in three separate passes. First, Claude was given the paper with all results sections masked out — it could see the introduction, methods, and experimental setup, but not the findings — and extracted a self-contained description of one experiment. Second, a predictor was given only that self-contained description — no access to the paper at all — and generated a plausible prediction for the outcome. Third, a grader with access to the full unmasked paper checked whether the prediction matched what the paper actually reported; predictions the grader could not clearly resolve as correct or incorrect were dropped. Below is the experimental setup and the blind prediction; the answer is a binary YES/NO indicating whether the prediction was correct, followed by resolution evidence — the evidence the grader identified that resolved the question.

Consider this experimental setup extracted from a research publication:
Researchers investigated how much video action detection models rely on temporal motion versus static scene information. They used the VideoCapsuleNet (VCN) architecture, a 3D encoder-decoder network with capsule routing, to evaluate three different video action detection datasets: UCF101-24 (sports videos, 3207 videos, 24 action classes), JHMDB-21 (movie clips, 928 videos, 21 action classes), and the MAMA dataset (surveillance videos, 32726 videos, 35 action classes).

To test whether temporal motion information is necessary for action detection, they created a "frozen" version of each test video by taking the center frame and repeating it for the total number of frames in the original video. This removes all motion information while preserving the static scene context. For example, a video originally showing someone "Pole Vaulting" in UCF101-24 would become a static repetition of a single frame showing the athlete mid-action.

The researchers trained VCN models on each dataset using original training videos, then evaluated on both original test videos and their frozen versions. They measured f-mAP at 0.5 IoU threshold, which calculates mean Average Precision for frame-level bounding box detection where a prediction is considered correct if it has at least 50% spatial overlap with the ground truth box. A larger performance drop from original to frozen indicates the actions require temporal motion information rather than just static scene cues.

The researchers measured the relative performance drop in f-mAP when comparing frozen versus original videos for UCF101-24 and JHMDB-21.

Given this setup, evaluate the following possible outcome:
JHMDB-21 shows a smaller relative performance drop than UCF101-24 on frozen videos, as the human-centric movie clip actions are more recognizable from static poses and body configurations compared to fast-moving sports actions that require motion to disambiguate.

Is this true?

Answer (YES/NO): YES